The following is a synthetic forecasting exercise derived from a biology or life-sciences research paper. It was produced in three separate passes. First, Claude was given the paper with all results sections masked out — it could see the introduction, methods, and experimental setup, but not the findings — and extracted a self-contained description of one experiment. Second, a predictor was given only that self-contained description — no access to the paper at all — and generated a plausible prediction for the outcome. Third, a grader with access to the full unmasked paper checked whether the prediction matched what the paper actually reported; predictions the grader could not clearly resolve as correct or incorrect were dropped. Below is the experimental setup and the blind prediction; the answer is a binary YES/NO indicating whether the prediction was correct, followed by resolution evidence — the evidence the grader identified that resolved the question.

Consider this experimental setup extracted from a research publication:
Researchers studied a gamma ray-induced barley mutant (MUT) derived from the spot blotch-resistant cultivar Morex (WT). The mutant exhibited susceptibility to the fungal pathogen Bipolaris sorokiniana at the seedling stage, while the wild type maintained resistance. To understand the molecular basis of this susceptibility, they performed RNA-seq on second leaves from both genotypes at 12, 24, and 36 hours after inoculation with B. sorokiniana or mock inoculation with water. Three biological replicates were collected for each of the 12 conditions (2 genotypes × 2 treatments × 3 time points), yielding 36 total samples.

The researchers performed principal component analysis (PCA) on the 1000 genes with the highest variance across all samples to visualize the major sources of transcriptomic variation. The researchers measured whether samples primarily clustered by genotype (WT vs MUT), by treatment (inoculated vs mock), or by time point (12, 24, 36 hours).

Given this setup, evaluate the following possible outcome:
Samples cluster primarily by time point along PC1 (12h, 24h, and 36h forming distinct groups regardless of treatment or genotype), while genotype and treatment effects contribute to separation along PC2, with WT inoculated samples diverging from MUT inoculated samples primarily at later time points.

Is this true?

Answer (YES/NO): NO